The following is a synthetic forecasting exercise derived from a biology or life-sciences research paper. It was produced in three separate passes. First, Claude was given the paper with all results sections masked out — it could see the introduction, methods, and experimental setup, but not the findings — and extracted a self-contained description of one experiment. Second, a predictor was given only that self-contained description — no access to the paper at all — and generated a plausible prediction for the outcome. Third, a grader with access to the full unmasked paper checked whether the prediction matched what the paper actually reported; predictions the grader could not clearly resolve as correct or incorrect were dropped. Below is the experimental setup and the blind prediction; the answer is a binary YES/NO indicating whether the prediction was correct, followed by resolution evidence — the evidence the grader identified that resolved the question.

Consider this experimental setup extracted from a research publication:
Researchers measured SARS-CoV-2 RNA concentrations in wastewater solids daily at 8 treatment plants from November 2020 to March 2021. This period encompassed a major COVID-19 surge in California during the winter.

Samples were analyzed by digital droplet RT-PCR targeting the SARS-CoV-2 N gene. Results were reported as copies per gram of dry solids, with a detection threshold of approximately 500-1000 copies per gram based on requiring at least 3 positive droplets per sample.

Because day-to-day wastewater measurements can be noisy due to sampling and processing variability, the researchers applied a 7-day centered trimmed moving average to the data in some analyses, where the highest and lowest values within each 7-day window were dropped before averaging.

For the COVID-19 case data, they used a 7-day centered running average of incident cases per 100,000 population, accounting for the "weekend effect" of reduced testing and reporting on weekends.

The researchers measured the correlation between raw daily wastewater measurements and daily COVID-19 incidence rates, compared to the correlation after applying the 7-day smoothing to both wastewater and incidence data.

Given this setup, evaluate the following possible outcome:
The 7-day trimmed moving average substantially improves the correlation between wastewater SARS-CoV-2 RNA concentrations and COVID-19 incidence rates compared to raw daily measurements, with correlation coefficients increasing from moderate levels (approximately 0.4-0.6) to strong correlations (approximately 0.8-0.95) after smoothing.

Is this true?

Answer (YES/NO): NO